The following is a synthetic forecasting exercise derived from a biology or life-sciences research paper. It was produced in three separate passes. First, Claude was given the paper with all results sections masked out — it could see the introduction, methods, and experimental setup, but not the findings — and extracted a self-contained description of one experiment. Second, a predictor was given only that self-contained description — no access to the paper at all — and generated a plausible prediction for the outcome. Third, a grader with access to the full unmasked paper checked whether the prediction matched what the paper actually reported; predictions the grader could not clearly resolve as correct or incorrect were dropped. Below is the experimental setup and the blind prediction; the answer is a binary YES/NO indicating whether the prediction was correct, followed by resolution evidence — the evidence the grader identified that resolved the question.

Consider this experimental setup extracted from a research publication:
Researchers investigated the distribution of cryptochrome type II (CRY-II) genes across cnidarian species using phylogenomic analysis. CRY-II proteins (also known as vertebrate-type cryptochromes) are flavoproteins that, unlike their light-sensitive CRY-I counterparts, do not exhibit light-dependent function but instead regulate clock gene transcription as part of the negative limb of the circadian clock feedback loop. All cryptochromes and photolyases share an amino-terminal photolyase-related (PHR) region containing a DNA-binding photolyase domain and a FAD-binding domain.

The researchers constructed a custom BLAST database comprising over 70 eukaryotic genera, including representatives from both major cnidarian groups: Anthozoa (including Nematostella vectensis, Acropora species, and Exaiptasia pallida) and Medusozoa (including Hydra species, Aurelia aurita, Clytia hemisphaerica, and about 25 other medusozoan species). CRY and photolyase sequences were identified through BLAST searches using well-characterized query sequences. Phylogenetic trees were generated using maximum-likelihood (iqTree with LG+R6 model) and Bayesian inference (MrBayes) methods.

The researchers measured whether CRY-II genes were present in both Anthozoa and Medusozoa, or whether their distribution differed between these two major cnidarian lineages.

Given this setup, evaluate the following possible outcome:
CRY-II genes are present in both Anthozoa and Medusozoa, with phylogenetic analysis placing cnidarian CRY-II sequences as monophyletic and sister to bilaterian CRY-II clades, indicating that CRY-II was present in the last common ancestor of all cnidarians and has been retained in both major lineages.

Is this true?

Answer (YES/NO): NO